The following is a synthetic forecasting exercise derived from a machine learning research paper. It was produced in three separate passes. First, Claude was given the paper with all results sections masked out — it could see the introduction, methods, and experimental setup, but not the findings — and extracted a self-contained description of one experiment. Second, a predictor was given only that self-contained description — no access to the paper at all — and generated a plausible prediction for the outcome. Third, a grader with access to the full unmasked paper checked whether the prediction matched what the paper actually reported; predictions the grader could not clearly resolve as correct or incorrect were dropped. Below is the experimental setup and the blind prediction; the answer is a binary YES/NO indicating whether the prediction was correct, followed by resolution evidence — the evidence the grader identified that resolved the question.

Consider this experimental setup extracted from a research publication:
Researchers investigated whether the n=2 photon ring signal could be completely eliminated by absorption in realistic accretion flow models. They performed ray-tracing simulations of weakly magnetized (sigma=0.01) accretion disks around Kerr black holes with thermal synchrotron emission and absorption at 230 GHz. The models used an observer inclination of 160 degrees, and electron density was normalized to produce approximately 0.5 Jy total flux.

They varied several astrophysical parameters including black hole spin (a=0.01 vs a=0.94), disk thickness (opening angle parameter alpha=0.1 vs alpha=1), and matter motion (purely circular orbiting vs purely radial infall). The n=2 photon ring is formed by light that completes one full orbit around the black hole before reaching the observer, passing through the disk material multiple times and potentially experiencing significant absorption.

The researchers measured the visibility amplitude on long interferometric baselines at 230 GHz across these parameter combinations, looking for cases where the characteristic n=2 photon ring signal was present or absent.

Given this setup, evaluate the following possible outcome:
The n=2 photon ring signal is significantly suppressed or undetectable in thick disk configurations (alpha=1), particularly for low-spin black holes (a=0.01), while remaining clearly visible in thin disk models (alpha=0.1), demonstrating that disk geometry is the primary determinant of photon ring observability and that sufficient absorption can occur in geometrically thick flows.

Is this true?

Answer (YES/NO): NO